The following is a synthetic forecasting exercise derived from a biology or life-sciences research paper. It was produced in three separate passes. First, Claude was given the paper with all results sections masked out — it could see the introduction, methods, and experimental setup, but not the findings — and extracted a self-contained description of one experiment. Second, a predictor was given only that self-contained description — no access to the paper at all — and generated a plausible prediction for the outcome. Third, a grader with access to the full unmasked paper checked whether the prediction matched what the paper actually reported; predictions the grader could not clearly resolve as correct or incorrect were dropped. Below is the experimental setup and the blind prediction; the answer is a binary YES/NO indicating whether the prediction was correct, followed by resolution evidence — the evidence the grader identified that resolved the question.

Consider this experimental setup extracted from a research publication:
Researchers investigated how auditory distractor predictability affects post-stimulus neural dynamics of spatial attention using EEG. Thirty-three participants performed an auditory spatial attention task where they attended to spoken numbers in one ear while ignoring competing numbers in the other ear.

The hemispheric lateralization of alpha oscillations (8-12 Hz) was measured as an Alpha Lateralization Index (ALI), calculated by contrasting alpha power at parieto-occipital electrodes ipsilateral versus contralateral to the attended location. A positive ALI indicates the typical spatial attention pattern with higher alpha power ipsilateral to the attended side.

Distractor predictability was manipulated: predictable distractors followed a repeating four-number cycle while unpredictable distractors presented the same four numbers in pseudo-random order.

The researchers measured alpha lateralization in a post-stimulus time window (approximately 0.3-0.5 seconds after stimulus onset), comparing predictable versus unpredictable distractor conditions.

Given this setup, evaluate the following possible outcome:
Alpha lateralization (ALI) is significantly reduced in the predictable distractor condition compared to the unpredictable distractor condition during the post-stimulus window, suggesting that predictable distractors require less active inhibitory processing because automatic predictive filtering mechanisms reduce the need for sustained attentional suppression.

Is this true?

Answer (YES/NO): NO